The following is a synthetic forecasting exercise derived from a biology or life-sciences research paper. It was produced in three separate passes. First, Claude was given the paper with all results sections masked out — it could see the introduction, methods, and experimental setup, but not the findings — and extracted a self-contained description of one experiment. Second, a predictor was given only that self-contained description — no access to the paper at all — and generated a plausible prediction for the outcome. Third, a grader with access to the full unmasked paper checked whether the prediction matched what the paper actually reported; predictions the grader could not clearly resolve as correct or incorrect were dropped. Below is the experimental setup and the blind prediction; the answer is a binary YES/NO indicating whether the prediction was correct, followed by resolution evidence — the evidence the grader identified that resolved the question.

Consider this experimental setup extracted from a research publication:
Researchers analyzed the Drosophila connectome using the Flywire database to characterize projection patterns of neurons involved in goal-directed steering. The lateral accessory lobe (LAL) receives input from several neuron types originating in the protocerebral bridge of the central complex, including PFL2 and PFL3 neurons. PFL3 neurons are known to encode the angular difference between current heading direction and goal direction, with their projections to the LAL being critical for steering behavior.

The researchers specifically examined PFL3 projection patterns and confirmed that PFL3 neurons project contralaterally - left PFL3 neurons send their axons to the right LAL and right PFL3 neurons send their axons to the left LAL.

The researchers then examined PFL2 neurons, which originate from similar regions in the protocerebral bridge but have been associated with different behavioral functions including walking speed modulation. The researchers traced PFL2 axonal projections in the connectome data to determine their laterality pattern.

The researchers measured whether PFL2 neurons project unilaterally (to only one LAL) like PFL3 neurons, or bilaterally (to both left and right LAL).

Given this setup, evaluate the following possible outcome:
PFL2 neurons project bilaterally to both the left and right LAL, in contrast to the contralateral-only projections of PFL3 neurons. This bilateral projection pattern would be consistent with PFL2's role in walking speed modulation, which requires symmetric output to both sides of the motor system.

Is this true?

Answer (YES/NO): YES